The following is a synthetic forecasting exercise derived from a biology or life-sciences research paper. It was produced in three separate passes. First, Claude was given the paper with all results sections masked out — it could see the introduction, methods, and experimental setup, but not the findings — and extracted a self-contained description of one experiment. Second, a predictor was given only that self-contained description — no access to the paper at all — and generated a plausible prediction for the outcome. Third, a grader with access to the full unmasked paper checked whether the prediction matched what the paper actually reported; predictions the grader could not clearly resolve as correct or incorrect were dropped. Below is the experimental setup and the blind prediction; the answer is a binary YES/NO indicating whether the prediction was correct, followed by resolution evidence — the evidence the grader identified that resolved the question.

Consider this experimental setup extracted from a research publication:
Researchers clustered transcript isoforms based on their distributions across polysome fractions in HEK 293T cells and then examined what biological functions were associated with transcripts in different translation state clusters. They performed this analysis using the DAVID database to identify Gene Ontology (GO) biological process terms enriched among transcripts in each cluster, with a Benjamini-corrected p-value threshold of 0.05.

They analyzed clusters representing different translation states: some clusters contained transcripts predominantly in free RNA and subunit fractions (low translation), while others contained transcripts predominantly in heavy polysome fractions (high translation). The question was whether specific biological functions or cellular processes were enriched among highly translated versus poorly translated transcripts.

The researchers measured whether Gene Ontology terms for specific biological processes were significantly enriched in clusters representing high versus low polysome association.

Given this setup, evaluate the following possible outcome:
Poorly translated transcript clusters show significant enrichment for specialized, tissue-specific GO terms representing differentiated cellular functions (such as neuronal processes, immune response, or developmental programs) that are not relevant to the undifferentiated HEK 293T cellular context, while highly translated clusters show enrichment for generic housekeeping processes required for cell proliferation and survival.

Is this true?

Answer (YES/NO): NO